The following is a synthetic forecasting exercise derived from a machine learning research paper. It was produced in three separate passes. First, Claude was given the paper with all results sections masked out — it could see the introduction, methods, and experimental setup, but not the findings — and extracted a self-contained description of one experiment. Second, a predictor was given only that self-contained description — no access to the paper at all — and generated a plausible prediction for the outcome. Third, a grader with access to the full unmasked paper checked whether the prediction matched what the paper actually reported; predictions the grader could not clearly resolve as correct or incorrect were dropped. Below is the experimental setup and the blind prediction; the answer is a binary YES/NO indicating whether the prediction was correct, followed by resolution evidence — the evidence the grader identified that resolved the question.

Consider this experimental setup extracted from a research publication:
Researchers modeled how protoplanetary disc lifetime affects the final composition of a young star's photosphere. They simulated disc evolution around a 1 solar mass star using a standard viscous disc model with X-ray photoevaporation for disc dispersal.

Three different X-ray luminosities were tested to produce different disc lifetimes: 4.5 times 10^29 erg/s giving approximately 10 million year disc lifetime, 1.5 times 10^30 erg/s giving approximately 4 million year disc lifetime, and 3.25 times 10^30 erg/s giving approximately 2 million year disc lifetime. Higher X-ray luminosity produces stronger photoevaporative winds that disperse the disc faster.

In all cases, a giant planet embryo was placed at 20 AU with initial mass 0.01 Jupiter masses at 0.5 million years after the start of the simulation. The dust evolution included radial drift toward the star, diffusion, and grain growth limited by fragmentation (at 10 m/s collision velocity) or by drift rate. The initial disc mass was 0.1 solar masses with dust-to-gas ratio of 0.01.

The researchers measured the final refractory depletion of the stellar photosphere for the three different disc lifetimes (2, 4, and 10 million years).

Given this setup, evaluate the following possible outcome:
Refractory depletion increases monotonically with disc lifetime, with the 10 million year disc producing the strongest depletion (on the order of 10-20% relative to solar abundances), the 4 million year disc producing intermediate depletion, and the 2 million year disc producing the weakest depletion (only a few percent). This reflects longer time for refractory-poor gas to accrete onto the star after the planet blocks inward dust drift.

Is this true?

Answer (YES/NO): YES